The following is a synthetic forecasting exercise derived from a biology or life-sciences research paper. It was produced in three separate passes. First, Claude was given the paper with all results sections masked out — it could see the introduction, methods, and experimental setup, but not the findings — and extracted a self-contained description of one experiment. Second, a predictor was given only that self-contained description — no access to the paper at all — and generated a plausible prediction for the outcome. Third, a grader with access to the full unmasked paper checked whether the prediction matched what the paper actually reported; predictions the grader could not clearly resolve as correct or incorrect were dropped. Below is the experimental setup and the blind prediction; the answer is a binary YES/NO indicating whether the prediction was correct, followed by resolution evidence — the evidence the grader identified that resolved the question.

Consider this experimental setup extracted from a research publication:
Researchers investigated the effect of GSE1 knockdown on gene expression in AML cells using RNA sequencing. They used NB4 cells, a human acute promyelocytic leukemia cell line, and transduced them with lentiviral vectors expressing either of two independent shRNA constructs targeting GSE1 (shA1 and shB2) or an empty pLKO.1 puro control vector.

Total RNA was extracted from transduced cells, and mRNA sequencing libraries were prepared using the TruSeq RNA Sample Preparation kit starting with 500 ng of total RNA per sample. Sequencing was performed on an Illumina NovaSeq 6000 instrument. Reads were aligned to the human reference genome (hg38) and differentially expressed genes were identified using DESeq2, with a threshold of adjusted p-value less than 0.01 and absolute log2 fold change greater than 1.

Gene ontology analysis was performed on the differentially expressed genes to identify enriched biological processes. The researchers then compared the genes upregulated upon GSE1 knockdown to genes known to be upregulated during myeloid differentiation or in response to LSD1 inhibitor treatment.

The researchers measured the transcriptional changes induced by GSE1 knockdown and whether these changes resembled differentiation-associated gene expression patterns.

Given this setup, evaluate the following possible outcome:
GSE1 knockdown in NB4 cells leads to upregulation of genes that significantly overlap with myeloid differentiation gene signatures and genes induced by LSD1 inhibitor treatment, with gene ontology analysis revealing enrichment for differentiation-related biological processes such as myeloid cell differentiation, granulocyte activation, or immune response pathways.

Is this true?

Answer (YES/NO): YES